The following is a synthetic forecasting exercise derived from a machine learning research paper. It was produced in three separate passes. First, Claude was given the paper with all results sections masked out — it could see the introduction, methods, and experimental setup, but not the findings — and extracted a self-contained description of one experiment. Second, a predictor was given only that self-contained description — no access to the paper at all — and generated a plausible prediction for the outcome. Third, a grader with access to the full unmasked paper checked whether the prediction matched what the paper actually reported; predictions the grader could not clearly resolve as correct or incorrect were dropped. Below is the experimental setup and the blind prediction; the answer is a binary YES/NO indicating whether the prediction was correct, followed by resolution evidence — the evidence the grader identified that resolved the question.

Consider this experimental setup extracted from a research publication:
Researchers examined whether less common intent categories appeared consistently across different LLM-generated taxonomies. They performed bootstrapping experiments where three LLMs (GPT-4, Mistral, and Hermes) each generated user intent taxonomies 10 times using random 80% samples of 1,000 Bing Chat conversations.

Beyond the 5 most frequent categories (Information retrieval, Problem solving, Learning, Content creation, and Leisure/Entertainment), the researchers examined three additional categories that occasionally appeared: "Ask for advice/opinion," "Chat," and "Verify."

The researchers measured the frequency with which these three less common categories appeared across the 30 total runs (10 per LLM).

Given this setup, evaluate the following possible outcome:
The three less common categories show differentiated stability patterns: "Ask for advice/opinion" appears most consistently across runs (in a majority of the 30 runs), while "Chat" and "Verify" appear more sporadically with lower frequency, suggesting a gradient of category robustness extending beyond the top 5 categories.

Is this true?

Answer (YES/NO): NO